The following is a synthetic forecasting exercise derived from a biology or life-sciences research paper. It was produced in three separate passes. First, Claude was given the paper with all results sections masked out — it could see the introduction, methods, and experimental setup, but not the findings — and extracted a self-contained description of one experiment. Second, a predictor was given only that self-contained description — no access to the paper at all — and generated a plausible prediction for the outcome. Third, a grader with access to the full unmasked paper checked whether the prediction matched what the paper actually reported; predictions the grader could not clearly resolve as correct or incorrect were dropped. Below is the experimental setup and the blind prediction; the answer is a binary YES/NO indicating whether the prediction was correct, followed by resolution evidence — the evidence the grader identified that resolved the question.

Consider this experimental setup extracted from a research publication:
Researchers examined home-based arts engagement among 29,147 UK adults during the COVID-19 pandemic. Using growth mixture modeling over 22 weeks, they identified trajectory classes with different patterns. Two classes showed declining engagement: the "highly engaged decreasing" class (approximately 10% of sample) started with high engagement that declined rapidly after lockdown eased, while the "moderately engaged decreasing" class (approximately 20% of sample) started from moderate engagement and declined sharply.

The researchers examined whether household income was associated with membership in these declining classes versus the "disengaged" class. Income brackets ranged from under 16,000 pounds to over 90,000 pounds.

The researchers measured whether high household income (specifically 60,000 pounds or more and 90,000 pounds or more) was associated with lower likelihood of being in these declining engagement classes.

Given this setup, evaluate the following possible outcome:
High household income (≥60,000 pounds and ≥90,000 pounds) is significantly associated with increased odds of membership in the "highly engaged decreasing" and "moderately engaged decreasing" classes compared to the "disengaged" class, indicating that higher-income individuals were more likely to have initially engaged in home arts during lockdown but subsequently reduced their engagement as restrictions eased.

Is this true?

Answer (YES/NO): NO